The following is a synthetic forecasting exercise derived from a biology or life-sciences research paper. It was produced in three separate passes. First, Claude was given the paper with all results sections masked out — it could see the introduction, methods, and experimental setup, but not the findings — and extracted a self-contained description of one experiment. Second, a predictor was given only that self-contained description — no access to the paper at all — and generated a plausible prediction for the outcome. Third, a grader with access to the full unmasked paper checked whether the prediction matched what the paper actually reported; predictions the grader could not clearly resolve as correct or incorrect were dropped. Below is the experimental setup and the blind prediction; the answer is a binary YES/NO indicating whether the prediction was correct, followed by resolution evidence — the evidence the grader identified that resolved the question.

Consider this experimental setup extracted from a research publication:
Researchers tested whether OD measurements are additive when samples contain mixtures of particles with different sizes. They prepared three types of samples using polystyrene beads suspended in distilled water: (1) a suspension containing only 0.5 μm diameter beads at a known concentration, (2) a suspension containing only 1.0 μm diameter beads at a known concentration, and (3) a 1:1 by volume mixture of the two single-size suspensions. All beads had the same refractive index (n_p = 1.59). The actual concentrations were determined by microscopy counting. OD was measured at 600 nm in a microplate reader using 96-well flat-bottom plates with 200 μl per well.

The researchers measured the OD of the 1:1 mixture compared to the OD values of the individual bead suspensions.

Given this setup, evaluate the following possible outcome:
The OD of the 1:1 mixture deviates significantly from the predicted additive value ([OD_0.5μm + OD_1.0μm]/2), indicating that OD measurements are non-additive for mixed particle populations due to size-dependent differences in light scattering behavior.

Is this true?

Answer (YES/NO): YES